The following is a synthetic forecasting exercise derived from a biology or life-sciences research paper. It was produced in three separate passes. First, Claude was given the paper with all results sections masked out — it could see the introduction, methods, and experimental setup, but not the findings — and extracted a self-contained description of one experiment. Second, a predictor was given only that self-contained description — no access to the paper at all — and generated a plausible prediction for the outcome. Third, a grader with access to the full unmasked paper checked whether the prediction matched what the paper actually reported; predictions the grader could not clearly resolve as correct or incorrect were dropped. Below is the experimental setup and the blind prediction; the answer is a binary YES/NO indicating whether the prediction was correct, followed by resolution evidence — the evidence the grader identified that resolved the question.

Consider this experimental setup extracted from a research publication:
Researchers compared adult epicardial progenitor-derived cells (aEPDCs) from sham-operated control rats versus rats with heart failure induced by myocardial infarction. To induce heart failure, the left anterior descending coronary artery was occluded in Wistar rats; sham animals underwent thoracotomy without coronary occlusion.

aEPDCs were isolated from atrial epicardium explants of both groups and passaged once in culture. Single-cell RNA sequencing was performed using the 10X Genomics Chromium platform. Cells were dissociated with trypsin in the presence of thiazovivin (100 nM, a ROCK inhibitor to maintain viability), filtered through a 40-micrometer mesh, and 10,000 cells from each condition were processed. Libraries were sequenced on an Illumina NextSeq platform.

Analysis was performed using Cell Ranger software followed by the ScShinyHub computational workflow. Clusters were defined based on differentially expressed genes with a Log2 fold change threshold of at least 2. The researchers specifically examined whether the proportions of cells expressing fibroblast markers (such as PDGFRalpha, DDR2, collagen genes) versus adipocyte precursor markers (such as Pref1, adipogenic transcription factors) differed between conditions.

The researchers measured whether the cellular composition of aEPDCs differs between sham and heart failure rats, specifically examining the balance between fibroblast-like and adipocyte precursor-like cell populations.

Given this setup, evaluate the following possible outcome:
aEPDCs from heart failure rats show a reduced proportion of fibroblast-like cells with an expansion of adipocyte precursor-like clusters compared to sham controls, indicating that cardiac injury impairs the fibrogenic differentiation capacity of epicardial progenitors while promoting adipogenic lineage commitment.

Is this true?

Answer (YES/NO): NO